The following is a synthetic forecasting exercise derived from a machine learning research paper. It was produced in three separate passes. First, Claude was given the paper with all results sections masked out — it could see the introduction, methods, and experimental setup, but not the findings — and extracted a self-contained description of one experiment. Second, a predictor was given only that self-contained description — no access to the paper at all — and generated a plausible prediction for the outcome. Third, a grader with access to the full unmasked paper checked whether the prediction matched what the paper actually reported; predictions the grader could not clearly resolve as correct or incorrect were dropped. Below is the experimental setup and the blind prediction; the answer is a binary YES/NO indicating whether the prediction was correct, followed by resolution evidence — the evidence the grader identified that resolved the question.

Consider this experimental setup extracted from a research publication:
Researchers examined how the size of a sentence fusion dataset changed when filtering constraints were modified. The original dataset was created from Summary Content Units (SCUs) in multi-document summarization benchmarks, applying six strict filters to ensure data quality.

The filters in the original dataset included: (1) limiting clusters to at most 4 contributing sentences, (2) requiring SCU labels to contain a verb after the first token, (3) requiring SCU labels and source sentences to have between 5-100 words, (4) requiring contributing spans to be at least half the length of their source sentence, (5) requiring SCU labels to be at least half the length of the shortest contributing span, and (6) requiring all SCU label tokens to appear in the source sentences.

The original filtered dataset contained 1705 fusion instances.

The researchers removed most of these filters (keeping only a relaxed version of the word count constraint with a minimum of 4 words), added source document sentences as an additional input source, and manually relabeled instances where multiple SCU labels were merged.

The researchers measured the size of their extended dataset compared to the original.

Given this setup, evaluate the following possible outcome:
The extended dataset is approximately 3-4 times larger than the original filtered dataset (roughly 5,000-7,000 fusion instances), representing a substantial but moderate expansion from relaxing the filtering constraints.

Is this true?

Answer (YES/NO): NO